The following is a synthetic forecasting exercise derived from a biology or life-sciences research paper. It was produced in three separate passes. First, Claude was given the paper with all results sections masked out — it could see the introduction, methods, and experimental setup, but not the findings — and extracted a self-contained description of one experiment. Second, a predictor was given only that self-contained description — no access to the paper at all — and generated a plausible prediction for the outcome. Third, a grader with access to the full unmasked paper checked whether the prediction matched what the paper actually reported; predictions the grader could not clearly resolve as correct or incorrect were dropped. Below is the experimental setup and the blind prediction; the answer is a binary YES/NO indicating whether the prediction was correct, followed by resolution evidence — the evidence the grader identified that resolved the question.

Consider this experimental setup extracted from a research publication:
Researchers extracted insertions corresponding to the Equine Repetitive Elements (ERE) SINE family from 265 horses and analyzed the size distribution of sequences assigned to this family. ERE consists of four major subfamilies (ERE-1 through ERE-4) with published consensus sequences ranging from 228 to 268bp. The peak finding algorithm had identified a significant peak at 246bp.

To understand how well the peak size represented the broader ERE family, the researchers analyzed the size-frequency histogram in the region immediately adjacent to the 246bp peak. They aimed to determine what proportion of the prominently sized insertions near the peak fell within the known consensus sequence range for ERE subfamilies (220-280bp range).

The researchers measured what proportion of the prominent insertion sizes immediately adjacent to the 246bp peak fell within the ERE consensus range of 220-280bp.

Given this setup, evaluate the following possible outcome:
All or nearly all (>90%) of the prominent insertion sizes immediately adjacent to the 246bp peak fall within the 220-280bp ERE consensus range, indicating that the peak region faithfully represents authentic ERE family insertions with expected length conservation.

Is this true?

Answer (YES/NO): NO